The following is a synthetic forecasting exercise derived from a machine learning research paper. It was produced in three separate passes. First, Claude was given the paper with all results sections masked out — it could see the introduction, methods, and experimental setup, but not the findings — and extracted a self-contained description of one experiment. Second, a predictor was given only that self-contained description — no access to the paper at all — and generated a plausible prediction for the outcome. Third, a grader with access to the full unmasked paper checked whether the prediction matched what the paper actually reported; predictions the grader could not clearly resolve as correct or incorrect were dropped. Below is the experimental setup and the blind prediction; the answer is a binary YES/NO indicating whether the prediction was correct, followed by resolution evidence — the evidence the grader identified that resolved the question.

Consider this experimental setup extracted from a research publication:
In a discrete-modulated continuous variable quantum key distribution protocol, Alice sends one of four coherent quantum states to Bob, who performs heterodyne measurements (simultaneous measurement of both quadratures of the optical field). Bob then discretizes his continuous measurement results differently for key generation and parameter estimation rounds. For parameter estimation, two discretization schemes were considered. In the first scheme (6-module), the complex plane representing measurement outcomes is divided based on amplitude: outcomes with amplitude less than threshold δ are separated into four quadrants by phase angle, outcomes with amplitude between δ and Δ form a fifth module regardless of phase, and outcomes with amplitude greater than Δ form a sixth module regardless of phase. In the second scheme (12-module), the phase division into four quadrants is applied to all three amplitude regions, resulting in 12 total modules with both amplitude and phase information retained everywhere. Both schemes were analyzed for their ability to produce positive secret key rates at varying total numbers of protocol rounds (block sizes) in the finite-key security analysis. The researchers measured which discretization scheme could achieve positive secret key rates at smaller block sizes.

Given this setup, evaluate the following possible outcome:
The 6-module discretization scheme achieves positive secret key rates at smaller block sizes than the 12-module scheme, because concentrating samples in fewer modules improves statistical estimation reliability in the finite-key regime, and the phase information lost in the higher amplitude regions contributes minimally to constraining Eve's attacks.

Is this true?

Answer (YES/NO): YES